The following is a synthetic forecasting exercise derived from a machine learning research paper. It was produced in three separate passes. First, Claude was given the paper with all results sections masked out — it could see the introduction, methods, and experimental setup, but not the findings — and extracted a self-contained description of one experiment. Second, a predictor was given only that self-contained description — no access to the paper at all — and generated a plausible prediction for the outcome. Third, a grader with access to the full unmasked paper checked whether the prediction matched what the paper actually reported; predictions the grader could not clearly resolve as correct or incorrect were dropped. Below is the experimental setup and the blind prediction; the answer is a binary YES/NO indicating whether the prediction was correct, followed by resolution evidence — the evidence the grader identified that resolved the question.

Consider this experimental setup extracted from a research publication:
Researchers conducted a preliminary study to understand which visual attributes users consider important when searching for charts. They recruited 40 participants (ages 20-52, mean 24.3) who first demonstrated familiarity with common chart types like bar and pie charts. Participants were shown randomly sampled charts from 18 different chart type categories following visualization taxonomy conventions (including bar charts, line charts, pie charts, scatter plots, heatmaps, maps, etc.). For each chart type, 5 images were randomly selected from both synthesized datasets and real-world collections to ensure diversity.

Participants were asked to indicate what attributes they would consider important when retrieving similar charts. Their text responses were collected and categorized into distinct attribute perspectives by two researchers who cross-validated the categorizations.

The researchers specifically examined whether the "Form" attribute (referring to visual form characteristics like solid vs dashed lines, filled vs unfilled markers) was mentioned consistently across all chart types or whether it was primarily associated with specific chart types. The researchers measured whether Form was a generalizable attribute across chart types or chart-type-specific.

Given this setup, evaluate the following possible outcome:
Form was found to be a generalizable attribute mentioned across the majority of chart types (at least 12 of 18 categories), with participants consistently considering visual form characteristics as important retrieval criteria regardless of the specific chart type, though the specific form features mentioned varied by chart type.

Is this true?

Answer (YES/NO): NO